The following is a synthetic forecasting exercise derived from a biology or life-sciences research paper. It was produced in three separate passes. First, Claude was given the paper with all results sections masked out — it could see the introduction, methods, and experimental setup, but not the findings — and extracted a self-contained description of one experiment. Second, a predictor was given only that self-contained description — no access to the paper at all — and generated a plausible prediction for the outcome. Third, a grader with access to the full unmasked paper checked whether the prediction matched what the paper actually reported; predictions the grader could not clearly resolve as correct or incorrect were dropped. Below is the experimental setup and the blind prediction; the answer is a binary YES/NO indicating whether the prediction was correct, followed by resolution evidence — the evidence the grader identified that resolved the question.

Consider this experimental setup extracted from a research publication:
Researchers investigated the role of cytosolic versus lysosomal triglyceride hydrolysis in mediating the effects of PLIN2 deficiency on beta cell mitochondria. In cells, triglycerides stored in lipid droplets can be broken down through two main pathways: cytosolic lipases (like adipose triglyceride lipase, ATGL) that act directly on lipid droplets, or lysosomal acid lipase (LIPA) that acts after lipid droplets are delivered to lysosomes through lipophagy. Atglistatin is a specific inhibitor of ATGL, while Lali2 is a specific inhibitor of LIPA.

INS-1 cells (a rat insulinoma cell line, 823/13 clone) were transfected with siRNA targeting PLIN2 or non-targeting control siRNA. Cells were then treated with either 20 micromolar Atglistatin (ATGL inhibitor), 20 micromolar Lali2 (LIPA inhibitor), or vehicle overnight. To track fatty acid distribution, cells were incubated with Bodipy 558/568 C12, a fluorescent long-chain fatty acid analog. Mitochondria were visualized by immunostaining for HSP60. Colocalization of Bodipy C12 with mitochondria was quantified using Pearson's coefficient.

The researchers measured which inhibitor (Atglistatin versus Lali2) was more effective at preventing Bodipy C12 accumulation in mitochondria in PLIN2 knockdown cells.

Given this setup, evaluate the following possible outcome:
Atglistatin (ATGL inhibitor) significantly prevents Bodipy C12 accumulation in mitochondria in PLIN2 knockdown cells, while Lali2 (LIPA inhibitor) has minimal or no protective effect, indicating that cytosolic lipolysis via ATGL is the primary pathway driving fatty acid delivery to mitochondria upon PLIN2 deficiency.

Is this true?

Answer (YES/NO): NO